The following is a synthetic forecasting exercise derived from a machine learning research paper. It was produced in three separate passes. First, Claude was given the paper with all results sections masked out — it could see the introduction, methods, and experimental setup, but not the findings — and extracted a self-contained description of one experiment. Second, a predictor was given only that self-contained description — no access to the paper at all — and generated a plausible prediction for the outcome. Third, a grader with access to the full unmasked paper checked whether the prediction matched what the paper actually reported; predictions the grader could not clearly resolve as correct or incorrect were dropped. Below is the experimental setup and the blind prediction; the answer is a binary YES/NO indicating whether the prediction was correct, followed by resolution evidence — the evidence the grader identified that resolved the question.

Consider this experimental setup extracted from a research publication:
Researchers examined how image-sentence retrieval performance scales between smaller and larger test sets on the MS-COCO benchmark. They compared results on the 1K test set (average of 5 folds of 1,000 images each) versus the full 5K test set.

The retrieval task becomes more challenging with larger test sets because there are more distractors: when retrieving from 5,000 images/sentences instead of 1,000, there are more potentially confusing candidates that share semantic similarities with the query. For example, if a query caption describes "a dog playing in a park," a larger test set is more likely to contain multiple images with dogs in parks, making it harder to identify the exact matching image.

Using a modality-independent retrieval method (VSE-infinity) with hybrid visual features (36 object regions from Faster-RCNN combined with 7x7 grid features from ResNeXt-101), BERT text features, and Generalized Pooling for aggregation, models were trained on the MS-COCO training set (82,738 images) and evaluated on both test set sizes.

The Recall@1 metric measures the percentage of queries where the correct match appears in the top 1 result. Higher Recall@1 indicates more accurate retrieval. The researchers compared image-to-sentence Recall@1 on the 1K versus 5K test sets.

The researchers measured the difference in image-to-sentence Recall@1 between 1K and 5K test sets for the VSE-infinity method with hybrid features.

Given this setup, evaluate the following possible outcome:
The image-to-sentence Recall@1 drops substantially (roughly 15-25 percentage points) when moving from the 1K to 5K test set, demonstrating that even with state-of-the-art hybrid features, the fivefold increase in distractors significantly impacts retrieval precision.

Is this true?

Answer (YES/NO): YES